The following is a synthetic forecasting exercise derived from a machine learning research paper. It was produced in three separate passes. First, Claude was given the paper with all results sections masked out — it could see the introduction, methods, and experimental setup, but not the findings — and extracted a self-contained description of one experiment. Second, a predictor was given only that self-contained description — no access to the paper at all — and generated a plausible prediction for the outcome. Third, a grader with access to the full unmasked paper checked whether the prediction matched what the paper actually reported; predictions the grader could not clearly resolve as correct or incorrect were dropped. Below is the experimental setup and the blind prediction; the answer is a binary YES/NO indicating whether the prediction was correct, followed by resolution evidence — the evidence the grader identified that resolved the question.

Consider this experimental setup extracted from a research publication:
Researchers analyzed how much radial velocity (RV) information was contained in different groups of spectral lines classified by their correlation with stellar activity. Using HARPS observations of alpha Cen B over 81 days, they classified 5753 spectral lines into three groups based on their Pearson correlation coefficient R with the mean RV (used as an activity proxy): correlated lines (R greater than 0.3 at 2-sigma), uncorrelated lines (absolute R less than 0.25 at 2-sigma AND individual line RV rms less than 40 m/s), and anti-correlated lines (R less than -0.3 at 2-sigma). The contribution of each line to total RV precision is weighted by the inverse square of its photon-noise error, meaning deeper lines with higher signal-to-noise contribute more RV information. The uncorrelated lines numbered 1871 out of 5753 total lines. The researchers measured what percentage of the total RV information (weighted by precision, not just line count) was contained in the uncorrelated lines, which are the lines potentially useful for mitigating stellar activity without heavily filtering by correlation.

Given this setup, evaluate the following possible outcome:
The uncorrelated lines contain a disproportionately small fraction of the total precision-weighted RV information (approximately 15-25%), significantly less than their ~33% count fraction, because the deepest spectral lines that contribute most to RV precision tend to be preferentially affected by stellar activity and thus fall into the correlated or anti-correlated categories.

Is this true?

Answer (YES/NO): YES